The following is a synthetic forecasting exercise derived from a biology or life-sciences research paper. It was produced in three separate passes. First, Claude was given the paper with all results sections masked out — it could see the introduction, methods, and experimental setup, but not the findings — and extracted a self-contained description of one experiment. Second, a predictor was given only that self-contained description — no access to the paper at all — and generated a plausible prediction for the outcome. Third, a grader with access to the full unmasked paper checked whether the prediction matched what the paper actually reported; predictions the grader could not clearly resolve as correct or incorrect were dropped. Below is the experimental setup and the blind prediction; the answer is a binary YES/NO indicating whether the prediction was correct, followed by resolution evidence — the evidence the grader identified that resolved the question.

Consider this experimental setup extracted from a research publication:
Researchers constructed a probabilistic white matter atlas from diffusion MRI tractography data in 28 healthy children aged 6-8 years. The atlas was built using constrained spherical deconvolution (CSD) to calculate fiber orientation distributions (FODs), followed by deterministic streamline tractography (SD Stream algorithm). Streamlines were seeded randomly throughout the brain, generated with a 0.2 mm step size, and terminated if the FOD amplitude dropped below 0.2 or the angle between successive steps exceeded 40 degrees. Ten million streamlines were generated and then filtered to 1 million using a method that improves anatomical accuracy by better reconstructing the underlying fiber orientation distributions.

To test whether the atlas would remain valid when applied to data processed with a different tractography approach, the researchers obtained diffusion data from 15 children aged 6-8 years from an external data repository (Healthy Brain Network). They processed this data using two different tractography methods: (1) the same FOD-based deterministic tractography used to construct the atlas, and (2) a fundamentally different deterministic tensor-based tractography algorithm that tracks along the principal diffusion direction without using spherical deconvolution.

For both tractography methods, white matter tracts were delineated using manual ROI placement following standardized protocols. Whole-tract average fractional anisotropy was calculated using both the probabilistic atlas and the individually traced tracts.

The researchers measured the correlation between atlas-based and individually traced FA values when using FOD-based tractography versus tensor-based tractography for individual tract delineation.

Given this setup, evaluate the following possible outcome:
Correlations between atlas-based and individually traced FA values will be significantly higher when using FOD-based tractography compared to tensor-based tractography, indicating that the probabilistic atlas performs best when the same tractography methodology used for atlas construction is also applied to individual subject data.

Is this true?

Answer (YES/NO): NO